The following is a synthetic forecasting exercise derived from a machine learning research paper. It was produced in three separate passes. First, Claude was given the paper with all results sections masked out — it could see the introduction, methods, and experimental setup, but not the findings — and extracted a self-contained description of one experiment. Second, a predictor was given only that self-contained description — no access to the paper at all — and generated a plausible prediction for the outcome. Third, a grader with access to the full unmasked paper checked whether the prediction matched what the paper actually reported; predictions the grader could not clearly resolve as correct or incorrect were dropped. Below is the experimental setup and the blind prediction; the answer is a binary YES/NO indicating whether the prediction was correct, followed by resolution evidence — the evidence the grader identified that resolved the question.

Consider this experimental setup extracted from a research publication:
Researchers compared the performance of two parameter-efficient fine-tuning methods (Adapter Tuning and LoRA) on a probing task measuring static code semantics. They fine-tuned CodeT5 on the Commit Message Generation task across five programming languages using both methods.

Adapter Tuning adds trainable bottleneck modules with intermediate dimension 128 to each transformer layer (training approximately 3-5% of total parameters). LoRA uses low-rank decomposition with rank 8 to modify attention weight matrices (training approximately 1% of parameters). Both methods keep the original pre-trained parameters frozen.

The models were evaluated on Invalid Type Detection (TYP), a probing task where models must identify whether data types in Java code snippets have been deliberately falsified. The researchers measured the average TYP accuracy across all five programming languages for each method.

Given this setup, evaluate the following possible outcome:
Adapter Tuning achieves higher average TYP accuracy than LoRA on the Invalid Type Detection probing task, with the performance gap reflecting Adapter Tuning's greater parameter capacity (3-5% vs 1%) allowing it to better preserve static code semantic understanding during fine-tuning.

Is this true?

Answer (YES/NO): NO